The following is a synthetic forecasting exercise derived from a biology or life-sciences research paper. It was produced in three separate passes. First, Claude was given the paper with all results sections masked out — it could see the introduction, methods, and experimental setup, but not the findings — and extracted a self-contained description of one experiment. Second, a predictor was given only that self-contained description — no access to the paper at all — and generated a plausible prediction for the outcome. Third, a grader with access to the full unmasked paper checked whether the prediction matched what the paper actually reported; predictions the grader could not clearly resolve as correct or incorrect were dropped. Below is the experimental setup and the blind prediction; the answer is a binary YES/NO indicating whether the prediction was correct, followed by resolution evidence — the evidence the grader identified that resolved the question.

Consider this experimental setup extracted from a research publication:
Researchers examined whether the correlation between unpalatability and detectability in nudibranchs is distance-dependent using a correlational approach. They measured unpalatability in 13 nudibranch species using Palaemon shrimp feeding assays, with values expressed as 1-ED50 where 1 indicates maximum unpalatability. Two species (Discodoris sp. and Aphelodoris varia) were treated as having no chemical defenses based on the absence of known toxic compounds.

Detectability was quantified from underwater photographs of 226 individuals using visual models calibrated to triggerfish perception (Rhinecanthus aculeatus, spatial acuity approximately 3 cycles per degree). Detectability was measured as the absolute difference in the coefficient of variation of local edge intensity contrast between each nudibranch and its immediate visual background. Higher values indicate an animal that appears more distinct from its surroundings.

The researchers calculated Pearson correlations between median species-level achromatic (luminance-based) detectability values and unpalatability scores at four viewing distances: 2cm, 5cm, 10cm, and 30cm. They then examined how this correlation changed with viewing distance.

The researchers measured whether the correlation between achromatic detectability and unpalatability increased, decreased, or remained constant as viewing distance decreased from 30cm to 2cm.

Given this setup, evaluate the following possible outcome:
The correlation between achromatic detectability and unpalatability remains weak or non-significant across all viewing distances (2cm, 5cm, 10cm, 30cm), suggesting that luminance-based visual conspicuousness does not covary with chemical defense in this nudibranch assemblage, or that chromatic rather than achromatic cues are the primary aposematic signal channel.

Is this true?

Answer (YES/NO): NO